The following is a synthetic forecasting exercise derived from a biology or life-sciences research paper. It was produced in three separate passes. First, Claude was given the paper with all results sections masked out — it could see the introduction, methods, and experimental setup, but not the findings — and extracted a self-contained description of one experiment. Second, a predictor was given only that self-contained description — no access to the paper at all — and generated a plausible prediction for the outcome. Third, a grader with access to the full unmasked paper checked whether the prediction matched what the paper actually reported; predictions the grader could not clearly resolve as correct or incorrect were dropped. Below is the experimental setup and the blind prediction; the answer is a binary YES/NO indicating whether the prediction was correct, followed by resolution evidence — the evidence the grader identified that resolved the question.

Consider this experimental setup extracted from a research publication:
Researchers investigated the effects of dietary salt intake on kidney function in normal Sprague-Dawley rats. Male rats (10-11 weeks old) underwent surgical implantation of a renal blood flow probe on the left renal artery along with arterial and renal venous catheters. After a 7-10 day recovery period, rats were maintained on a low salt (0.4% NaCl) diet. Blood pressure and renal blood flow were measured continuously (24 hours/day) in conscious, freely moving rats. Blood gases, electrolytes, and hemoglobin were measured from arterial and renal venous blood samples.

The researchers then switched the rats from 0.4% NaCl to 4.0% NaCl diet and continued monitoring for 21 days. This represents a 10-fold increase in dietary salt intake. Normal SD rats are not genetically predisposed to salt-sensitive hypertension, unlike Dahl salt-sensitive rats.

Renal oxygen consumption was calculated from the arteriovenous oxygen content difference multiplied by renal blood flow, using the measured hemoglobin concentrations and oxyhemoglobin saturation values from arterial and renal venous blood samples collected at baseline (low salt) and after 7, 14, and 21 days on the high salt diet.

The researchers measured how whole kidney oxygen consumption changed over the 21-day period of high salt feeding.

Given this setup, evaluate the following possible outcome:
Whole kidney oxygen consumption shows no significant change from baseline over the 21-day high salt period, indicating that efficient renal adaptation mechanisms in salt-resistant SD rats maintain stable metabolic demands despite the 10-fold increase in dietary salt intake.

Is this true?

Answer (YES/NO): NO